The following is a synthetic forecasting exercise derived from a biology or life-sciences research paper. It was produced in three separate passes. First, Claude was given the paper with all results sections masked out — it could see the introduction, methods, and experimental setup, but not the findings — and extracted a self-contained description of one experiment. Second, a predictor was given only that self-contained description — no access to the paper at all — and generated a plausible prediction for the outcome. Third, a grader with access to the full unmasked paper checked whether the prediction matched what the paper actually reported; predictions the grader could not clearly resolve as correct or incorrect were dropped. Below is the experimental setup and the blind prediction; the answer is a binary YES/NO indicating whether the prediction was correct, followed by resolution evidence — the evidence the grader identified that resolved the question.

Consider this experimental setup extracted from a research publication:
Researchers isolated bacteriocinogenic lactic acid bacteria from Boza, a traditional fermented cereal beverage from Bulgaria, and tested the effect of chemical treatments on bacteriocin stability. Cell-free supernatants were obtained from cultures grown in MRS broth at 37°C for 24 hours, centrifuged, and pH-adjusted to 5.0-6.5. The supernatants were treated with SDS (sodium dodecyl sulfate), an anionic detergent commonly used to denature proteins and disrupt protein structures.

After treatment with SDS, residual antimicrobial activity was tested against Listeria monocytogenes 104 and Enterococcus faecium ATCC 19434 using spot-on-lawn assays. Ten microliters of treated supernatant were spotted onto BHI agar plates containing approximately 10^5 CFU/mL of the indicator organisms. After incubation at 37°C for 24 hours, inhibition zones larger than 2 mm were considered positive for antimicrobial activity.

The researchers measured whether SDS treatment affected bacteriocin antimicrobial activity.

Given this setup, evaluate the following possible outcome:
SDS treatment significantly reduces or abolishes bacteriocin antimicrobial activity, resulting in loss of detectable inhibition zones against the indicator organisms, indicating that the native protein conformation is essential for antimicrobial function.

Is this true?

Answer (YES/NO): NO